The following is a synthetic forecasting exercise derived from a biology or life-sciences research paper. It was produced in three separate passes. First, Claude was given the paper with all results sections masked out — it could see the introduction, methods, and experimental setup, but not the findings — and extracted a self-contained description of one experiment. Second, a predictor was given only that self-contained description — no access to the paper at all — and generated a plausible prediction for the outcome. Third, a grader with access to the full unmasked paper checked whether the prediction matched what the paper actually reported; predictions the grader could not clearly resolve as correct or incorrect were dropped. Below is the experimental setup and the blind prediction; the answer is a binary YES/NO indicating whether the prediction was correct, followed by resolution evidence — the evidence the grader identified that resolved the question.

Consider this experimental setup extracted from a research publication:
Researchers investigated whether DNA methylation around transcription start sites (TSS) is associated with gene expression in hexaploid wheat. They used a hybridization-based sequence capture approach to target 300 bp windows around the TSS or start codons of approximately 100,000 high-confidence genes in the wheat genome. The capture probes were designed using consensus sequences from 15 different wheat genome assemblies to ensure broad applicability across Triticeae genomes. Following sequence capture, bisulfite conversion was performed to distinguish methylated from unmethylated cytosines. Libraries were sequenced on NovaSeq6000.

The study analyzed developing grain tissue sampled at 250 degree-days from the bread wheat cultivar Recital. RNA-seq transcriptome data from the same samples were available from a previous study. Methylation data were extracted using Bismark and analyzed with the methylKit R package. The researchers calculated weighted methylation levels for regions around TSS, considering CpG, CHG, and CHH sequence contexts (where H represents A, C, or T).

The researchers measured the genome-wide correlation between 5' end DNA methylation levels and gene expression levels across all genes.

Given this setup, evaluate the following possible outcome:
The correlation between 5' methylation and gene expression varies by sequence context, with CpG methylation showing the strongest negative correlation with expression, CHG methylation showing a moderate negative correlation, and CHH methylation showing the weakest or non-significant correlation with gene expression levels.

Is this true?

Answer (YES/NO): NO